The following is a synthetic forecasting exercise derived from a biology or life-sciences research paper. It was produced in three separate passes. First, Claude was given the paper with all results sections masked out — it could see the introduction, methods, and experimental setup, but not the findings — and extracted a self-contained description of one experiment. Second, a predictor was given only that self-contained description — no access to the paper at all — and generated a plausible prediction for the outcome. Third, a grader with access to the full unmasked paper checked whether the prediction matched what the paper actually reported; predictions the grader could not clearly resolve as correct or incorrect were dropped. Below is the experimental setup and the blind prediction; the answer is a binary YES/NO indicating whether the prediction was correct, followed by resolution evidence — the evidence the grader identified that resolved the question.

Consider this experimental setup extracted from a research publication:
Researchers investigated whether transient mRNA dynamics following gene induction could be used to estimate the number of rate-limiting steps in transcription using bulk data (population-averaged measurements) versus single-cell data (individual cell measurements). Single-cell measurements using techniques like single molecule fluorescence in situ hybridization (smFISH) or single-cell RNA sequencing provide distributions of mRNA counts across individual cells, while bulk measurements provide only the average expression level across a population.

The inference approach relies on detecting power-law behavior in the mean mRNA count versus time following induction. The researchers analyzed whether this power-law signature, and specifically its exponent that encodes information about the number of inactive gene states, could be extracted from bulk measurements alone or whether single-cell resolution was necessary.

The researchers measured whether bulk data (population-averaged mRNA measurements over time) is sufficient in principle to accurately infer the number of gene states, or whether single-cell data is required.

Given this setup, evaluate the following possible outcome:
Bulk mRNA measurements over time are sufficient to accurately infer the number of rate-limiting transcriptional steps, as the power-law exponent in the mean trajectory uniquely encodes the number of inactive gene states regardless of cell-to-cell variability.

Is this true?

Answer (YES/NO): NO